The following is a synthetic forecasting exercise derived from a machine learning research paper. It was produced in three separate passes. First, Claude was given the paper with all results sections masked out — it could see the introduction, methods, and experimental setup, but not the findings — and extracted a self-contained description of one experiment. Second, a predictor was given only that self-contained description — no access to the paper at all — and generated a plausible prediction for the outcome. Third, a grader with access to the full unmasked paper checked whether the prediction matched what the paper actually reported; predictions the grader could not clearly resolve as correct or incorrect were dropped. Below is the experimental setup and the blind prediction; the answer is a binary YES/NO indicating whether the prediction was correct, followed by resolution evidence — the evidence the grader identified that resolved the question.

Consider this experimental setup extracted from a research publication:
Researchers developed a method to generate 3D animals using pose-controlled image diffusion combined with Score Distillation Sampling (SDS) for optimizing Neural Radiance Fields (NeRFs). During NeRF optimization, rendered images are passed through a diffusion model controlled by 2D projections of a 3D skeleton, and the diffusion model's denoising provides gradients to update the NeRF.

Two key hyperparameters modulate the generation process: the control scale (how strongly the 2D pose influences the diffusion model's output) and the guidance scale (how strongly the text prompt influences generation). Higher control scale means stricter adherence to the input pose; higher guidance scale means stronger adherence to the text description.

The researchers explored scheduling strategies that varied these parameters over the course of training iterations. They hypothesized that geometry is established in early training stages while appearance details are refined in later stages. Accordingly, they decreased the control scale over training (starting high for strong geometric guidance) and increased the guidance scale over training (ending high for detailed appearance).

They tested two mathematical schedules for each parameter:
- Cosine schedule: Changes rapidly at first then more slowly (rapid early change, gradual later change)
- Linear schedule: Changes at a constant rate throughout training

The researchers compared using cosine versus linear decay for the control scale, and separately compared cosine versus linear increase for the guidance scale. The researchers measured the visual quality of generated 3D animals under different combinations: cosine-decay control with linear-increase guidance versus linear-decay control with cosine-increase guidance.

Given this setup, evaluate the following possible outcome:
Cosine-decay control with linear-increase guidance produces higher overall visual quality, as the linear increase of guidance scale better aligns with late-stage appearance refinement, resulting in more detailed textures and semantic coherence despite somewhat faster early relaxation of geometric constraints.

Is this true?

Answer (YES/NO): YES